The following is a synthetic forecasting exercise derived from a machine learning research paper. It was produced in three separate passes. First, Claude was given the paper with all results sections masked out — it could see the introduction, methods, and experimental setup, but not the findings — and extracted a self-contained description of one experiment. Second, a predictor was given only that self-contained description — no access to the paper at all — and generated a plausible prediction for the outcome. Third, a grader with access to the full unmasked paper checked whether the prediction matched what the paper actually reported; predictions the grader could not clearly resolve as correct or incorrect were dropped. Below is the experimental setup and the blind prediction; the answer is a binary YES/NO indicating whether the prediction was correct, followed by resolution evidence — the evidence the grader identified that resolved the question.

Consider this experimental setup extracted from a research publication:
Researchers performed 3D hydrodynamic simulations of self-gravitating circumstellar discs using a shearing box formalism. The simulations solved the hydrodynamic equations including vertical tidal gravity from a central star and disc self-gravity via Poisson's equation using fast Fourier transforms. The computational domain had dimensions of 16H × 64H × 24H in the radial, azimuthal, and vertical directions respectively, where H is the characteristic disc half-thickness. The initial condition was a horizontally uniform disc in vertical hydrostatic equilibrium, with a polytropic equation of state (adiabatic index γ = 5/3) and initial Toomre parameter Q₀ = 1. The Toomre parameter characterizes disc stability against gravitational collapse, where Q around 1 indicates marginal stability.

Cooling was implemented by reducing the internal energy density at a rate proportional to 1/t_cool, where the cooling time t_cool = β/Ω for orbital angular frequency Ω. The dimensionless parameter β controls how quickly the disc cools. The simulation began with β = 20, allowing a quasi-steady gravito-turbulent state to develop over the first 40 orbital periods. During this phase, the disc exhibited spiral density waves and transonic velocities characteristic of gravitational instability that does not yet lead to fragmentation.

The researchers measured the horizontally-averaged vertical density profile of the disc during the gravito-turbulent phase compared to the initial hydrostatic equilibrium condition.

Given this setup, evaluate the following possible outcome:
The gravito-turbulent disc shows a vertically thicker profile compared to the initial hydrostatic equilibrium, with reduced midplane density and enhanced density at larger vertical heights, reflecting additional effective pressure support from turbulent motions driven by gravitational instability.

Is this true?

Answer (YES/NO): YES